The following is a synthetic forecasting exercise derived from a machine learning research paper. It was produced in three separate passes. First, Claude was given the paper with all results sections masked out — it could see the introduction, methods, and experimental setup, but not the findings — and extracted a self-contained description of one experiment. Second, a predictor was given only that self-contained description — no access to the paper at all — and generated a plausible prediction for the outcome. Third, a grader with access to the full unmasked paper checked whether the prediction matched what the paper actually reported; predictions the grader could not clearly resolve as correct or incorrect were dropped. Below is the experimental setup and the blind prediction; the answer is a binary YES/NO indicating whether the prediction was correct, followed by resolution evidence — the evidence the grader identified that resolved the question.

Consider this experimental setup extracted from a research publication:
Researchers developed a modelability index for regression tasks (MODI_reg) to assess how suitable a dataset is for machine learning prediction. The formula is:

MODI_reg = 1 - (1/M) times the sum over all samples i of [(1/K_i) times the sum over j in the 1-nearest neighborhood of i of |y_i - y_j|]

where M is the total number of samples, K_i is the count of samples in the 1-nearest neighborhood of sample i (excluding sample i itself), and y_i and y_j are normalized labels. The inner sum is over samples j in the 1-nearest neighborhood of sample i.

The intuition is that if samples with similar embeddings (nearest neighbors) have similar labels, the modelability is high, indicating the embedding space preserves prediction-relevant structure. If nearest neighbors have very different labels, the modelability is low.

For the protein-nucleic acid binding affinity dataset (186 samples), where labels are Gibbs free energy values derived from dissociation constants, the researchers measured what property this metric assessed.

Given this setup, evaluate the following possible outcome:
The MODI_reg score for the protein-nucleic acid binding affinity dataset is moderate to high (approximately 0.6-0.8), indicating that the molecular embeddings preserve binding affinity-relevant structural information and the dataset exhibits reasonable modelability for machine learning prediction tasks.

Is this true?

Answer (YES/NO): NO